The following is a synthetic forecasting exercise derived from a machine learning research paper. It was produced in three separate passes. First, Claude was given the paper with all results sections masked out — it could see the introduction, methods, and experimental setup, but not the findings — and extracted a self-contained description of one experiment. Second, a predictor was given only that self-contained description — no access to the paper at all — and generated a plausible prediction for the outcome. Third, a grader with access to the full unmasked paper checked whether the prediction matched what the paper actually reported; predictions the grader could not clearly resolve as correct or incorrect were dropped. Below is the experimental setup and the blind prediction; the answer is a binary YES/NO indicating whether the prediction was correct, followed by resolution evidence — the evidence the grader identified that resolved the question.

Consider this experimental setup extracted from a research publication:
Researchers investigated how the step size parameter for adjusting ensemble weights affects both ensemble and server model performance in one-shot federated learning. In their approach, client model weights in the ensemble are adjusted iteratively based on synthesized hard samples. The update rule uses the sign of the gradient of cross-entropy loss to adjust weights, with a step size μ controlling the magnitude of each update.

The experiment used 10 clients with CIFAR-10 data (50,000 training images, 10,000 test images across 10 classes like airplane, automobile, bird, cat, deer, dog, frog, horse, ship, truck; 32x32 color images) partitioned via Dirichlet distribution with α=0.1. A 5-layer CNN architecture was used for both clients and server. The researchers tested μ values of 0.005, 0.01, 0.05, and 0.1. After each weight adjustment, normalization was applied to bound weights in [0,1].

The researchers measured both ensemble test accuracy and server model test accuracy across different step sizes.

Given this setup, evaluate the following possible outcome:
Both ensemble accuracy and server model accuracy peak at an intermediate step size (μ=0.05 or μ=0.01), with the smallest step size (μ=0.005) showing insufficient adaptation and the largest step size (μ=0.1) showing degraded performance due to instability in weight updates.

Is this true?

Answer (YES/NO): NO